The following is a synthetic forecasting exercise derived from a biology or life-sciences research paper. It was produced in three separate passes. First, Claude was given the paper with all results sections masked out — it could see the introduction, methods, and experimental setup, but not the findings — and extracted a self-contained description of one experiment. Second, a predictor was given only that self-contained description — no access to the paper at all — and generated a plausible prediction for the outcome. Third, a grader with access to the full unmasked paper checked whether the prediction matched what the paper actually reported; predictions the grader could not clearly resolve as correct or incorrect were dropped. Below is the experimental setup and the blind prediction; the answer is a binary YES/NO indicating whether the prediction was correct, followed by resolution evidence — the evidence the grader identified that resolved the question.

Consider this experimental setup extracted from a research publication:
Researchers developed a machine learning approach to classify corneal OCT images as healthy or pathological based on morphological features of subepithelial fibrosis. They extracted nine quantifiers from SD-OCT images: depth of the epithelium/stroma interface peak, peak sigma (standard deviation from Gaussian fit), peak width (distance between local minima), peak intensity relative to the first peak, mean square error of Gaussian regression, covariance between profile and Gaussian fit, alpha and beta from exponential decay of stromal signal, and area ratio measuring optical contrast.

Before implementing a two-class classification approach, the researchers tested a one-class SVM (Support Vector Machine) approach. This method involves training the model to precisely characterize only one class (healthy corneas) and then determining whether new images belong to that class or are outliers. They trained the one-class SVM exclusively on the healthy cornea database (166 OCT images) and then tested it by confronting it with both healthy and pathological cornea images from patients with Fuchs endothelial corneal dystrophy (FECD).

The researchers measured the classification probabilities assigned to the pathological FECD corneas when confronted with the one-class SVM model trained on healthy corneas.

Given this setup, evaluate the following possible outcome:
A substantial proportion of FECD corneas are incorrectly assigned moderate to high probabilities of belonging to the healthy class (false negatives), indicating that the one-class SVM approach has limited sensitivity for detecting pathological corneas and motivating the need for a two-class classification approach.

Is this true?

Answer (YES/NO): YES